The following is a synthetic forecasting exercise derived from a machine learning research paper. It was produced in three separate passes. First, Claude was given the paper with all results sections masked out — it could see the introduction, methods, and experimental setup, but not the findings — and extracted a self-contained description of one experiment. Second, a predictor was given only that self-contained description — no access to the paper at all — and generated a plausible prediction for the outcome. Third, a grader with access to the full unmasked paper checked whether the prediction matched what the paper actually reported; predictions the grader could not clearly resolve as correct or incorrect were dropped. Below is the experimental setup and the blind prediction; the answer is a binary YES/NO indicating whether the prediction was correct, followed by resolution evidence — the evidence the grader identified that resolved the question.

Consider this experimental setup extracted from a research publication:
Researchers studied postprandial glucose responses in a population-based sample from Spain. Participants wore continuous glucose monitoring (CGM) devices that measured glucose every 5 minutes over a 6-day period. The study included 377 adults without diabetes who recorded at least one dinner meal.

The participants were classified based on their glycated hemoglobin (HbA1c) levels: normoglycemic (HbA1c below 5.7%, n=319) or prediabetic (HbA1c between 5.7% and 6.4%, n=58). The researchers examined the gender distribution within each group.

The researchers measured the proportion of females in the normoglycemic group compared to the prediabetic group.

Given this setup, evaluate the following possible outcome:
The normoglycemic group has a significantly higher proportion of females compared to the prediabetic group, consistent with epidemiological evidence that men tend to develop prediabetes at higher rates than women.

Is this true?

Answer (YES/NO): NO